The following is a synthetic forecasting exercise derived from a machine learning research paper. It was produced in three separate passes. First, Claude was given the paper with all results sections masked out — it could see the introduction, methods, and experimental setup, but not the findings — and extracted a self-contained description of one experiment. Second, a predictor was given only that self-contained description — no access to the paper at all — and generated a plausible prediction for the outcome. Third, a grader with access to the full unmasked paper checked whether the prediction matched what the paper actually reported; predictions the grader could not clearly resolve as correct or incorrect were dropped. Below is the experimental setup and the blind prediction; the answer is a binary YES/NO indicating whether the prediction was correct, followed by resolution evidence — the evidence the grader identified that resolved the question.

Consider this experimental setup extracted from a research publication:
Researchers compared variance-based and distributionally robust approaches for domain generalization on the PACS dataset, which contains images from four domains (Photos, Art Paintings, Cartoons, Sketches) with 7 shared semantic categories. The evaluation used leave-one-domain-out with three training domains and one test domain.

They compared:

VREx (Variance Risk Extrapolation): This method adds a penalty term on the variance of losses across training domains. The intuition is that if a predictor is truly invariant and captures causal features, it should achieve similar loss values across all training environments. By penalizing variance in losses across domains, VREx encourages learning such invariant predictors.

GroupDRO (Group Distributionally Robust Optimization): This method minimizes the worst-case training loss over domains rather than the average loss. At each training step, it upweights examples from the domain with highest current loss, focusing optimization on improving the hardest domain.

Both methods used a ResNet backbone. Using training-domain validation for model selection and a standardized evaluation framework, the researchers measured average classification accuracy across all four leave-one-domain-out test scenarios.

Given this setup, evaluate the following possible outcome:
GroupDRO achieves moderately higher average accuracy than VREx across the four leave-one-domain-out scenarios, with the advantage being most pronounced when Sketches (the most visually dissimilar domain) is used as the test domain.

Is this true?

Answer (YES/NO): NO